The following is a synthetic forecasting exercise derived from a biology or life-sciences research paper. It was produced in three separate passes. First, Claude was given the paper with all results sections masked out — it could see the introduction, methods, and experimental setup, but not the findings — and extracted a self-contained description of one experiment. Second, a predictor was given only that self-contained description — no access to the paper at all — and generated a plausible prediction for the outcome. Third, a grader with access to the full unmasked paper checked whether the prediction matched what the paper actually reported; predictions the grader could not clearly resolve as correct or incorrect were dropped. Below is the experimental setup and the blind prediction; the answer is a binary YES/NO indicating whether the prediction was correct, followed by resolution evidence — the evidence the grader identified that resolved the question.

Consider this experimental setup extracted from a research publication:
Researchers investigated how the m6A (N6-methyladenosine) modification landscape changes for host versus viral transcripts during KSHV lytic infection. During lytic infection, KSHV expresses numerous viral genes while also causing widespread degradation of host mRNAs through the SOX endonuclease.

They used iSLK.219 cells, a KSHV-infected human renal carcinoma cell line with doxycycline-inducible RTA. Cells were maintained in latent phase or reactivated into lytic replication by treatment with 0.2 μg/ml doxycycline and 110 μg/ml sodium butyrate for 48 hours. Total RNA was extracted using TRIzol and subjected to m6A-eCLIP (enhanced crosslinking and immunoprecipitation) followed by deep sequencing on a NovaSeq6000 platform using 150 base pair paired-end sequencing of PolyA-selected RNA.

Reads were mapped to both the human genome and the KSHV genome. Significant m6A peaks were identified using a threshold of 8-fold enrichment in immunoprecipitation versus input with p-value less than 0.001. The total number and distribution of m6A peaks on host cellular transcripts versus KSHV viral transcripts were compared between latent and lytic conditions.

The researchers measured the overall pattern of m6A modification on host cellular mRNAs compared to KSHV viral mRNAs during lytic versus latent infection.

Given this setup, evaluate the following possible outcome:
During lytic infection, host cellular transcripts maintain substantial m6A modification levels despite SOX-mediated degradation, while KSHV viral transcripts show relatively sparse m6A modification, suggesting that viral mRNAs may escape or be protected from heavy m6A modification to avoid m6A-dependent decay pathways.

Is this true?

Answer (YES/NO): NO